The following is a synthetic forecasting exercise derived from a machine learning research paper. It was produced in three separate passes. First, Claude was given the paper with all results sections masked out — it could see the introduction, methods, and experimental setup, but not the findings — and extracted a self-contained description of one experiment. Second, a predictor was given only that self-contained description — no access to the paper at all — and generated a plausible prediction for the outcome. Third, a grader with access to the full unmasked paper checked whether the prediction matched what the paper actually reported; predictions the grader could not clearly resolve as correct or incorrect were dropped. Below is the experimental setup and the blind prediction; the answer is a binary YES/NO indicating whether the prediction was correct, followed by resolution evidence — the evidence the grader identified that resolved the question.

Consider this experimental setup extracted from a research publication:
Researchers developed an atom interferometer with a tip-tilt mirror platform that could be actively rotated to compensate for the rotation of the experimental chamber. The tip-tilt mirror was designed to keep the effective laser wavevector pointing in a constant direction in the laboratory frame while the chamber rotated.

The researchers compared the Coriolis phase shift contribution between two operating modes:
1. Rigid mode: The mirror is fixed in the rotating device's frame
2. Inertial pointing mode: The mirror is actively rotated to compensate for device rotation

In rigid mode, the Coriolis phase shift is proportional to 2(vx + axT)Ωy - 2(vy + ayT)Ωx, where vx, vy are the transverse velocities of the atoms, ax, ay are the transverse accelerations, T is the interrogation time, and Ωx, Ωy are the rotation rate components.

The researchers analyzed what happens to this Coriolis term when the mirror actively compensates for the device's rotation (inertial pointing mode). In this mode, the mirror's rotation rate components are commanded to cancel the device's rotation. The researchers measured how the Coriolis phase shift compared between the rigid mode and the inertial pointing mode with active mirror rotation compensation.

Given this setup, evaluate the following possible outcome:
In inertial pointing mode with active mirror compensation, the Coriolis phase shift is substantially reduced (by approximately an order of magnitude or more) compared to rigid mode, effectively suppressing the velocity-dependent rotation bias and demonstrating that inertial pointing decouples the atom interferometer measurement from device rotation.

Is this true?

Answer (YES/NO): YES